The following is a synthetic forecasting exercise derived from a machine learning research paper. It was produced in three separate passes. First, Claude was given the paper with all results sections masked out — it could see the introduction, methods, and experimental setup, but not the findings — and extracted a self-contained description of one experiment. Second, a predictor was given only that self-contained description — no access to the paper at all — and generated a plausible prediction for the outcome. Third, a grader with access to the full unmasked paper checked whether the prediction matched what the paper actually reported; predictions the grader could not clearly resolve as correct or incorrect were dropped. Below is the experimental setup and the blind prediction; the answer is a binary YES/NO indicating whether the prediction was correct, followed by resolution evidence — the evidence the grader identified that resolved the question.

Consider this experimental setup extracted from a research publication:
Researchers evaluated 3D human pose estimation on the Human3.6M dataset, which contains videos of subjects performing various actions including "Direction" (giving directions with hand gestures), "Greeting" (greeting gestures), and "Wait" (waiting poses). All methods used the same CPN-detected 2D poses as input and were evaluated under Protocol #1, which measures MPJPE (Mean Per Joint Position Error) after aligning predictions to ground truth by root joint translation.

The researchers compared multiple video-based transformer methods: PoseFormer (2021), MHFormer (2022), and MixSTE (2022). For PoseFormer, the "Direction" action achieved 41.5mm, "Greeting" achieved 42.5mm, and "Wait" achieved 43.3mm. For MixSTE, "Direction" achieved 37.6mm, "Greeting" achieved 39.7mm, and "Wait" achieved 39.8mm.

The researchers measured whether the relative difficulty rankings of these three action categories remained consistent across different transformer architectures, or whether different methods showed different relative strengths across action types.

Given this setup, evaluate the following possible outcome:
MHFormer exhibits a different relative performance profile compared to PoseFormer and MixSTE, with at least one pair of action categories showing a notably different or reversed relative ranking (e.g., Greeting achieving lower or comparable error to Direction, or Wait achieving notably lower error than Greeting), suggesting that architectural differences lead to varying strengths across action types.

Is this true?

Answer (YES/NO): NO